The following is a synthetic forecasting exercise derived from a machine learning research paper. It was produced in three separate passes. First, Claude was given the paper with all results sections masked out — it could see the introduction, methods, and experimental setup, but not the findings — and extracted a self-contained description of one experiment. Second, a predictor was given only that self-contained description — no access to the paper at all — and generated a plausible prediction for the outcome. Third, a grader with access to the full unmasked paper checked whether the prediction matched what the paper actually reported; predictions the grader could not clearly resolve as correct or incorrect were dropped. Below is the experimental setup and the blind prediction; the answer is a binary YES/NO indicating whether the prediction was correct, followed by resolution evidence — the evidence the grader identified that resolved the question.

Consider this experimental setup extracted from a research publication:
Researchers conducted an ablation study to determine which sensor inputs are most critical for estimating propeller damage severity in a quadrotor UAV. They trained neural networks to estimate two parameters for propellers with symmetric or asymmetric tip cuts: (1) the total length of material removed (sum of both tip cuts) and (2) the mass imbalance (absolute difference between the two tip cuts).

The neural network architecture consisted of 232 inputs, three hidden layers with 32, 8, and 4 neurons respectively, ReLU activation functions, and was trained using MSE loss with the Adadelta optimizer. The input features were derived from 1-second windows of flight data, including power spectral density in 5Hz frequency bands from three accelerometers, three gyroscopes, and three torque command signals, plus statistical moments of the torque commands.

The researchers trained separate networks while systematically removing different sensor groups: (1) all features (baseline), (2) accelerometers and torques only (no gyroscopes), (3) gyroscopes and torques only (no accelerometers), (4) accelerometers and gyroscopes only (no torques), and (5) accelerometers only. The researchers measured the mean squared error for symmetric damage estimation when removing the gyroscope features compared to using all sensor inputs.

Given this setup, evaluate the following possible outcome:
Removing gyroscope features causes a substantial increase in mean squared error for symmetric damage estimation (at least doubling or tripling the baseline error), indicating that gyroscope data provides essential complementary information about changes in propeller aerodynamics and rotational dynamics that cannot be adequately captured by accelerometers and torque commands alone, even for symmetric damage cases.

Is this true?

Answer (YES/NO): NO